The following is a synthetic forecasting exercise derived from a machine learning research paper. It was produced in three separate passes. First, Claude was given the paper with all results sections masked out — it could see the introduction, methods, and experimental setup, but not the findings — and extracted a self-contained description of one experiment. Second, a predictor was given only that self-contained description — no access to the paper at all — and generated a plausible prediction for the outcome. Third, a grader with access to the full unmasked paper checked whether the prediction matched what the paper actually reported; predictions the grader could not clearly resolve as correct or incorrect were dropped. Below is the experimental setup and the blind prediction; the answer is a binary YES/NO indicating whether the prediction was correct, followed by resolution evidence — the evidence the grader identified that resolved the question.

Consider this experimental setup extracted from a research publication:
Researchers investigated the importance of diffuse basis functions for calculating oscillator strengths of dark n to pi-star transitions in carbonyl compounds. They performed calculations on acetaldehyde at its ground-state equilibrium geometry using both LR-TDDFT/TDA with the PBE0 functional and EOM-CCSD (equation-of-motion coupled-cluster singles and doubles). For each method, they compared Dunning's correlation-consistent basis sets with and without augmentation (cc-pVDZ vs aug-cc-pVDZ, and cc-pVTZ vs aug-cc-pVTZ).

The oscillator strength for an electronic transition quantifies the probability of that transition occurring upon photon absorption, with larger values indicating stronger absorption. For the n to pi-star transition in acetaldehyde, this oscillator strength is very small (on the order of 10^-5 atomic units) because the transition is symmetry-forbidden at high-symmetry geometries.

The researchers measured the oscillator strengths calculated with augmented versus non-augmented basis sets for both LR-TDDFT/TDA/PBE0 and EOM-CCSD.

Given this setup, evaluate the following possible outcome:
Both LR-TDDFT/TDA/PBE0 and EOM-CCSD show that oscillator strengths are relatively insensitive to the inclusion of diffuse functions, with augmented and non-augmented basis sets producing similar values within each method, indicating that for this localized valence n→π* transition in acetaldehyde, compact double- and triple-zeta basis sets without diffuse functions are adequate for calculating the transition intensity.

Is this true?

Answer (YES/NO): NO